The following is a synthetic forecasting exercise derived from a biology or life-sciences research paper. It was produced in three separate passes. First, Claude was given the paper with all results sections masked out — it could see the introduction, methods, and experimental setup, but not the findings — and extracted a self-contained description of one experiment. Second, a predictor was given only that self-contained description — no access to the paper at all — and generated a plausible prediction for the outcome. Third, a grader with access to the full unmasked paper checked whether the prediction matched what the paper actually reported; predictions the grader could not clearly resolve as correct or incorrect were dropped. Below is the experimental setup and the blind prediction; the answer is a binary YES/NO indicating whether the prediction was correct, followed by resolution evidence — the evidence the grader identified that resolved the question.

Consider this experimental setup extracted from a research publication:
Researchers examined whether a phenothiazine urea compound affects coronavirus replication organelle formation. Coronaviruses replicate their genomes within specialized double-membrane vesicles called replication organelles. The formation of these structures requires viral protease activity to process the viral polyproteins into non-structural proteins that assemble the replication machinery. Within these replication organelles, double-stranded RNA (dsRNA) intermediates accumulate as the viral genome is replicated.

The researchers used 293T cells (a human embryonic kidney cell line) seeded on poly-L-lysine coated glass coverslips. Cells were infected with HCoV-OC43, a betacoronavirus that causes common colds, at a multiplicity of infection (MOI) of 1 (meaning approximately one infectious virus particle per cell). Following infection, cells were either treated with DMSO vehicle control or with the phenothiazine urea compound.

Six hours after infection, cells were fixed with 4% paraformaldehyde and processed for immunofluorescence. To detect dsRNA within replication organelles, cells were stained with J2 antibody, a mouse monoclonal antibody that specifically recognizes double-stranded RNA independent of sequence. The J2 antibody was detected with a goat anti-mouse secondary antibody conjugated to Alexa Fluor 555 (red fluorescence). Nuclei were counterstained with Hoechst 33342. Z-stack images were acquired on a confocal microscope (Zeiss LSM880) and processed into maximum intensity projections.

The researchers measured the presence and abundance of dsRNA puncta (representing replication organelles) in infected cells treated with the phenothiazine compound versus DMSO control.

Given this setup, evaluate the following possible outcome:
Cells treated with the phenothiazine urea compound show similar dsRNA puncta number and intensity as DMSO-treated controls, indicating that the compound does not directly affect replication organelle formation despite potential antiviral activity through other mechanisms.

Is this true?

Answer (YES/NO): NO